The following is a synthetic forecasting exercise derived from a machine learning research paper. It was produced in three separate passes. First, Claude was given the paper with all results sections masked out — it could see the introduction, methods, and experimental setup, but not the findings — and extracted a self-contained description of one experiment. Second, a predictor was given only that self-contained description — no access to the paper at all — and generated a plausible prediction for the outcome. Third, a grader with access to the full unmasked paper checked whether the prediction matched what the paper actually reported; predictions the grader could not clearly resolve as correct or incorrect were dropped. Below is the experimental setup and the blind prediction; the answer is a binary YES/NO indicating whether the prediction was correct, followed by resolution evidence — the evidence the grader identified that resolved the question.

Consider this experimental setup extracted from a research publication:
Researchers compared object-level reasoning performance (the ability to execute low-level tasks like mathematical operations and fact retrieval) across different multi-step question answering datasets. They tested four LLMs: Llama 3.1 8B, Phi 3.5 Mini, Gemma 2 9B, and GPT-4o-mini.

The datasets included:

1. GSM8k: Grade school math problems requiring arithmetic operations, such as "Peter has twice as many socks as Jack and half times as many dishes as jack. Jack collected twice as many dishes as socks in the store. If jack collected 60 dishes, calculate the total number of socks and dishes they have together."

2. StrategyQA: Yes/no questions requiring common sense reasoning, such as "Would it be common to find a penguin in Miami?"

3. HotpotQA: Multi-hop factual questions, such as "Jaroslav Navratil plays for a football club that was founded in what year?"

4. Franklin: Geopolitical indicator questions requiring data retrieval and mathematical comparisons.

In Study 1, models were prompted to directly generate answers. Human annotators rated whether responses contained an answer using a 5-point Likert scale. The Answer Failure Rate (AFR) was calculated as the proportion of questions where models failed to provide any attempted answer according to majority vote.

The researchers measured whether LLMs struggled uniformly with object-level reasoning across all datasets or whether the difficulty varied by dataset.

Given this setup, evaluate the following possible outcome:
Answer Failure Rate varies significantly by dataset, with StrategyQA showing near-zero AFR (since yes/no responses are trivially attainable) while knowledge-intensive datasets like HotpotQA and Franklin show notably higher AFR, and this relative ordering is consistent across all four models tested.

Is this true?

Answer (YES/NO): NO